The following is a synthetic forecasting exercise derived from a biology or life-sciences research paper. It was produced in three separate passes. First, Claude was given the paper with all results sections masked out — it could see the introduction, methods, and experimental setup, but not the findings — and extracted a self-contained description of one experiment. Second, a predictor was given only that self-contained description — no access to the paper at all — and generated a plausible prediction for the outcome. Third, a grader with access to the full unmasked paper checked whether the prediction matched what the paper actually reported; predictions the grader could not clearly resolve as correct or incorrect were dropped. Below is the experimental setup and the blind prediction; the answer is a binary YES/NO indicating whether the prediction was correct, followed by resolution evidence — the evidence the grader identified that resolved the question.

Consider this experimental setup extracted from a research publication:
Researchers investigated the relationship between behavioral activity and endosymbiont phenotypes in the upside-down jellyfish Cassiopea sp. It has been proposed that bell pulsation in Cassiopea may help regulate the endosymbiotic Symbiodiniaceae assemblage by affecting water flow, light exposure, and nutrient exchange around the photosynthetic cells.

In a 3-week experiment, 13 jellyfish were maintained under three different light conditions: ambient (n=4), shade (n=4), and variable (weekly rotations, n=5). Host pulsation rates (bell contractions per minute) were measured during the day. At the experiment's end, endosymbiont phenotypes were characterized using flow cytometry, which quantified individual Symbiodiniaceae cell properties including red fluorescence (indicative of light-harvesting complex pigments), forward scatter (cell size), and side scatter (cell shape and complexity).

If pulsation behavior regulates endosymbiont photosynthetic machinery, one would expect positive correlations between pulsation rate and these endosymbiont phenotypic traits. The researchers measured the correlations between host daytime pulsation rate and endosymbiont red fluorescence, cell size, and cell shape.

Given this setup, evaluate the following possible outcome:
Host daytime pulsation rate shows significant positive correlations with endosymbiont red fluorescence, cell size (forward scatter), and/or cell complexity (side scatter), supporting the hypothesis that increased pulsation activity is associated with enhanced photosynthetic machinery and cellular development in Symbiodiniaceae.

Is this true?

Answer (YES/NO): NO